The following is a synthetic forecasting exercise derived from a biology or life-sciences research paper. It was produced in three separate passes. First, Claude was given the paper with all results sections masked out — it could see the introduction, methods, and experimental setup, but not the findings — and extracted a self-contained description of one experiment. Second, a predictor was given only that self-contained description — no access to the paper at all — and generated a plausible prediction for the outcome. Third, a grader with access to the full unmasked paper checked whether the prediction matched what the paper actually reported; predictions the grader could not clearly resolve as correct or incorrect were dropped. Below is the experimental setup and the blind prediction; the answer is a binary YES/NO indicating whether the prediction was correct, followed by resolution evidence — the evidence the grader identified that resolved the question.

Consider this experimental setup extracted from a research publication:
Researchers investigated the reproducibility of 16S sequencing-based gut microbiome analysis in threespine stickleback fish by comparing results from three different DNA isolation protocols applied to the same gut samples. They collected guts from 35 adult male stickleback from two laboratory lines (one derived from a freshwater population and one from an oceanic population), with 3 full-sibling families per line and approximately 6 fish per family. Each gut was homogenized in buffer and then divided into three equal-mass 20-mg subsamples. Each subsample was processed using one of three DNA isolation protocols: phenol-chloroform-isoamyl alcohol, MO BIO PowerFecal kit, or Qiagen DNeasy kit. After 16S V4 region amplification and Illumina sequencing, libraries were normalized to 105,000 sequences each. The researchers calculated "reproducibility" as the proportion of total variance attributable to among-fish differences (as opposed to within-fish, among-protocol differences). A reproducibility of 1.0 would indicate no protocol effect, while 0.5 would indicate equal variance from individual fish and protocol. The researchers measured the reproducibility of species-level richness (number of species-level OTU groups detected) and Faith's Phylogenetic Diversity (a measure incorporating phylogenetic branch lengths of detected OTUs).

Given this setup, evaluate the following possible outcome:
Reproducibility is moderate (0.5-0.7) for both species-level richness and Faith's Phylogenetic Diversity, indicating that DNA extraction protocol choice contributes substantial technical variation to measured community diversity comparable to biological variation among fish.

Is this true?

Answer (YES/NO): NO